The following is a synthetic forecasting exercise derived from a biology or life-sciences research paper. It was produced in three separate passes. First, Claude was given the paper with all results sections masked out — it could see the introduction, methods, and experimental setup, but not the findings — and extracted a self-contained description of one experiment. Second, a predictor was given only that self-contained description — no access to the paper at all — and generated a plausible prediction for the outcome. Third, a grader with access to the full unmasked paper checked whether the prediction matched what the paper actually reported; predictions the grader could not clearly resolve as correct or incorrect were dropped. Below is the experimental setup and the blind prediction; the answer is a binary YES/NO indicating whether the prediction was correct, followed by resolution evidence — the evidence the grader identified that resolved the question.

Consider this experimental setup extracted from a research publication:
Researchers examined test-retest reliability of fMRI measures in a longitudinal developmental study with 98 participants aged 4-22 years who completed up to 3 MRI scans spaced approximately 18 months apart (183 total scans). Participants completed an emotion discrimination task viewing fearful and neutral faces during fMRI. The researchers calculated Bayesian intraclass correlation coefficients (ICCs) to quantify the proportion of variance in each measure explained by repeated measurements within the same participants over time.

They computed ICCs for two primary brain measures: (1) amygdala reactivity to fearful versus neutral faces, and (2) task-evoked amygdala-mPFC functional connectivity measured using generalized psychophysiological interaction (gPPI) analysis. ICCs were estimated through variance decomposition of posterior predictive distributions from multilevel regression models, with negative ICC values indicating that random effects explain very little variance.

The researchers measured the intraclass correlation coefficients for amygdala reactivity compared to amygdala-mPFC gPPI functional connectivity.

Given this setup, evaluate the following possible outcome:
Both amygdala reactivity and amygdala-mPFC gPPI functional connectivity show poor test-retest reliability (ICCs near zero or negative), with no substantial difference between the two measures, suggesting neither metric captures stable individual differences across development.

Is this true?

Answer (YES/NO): YES